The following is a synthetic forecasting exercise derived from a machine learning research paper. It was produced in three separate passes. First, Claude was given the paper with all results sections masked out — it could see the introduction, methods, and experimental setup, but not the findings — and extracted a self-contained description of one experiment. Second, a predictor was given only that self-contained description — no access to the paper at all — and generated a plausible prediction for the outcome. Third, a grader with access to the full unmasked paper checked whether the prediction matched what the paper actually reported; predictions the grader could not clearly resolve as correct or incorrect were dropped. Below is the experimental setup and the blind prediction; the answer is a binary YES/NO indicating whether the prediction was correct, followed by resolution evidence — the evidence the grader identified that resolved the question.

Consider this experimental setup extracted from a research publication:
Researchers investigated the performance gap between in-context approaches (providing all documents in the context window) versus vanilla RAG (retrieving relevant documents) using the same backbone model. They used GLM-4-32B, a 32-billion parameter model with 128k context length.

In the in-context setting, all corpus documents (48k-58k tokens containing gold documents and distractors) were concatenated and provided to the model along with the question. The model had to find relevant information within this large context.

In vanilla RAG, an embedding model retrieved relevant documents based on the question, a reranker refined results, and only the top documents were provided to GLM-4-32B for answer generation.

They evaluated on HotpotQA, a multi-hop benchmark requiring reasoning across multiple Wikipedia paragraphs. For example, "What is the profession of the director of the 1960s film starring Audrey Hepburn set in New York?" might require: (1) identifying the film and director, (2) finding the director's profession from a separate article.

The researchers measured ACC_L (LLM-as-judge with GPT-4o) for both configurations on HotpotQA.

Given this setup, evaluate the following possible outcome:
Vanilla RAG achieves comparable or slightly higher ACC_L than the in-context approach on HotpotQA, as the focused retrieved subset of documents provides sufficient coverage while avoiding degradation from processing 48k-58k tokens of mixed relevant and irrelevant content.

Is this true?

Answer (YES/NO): YES